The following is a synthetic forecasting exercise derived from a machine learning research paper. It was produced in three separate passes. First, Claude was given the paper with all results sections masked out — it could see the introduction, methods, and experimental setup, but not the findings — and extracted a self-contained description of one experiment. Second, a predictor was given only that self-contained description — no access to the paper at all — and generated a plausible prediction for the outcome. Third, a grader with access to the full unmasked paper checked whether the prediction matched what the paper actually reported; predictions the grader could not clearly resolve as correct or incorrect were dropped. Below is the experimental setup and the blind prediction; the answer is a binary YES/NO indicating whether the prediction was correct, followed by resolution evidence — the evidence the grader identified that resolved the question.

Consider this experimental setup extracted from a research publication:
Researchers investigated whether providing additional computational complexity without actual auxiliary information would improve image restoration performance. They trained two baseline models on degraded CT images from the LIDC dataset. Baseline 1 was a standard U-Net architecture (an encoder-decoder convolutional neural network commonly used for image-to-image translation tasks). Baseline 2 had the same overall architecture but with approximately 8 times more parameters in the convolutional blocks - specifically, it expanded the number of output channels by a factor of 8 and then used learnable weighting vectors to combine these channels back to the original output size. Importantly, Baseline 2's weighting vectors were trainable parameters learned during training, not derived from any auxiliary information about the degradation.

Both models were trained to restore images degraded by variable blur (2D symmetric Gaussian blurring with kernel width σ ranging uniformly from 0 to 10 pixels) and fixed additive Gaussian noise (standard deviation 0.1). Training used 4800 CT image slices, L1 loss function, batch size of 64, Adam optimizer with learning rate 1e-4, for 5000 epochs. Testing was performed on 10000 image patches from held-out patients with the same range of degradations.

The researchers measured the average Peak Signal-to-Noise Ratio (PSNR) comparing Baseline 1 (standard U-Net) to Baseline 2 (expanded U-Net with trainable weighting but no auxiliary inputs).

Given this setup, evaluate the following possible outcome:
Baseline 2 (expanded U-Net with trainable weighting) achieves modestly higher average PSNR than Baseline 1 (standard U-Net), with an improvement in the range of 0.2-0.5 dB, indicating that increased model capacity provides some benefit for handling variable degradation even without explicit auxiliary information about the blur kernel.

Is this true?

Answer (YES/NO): NO